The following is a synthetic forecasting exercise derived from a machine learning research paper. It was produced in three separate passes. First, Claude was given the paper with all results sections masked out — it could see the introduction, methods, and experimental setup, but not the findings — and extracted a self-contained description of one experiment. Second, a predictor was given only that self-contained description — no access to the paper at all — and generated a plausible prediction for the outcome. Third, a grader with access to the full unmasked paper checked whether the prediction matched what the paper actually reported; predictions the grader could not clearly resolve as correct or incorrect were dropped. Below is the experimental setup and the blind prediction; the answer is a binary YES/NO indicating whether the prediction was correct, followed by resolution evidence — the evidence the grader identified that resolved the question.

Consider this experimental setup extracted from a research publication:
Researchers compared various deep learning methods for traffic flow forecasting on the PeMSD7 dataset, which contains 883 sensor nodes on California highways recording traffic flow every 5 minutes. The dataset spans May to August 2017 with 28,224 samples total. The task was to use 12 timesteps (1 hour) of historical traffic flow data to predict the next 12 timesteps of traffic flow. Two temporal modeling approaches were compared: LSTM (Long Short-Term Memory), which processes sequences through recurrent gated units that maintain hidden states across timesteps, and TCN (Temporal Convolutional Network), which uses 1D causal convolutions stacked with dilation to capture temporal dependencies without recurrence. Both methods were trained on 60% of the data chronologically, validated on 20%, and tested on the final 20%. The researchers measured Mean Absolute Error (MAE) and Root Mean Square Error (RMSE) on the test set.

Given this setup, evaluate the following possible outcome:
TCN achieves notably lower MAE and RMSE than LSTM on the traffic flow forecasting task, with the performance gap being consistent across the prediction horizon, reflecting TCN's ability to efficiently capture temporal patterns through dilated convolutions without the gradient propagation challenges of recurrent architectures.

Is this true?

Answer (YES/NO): NO